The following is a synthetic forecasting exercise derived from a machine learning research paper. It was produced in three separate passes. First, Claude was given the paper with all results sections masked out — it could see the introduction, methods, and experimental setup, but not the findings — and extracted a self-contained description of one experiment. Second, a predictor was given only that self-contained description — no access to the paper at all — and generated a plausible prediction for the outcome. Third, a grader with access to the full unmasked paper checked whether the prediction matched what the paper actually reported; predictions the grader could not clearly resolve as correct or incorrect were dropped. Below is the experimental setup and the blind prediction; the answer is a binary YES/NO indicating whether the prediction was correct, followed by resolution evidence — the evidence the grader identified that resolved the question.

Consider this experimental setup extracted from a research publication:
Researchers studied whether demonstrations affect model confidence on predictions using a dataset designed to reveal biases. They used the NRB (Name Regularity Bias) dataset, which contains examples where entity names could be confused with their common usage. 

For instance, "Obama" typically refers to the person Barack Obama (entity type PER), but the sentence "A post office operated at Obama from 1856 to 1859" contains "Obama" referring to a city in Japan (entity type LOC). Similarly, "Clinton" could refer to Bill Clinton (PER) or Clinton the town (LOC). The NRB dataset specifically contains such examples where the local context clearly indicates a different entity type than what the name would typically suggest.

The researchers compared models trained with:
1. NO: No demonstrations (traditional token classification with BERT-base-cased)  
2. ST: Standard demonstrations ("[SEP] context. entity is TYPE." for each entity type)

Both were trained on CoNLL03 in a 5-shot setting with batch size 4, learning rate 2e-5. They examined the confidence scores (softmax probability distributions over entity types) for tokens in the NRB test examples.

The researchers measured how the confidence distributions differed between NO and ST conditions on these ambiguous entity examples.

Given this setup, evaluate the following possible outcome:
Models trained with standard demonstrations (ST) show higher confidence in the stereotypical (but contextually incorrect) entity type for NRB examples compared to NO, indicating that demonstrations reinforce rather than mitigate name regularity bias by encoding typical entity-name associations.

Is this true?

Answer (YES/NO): YES